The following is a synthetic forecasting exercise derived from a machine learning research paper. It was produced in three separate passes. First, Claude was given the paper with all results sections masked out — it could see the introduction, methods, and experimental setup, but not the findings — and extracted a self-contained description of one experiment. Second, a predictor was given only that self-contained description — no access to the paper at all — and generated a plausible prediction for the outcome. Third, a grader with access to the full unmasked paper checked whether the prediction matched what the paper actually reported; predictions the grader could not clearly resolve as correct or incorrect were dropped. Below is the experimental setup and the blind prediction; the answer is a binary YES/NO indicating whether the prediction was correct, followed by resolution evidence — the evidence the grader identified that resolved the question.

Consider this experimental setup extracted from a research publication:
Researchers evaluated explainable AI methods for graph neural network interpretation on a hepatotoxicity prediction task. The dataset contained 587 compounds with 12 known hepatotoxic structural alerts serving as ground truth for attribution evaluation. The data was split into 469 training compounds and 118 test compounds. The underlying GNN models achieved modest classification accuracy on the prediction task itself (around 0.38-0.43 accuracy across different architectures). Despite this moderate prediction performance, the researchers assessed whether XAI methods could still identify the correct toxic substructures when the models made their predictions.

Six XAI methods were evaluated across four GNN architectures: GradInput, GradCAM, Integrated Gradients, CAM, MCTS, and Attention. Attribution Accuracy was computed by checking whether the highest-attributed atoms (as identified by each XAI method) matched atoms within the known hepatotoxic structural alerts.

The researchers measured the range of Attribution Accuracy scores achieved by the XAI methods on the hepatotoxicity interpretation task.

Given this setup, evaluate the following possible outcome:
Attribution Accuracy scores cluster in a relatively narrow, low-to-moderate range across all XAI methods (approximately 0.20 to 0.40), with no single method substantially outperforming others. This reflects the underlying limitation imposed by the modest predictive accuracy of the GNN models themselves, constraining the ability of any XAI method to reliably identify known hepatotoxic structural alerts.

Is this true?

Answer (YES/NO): NO